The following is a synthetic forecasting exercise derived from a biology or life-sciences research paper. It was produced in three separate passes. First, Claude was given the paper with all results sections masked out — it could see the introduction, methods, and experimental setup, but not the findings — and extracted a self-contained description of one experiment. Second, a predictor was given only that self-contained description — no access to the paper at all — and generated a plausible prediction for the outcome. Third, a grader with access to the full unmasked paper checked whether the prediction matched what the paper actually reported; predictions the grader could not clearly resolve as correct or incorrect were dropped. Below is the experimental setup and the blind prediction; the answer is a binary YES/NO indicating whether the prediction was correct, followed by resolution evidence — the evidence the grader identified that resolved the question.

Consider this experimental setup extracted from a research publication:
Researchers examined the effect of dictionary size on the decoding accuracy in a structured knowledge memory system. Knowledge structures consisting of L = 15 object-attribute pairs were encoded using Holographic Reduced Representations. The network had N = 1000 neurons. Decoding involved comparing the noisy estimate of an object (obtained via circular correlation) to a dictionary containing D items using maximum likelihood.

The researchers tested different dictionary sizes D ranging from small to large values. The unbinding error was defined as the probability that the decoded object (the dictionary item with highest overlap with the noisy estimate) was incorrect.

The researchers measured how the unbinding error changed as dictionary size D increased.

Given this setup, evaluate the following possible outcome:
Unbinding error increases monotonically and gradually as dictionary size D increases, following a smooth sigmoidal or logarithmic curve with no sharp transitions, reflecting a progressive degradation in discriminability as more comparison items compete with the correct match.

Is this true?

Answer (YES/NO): YES